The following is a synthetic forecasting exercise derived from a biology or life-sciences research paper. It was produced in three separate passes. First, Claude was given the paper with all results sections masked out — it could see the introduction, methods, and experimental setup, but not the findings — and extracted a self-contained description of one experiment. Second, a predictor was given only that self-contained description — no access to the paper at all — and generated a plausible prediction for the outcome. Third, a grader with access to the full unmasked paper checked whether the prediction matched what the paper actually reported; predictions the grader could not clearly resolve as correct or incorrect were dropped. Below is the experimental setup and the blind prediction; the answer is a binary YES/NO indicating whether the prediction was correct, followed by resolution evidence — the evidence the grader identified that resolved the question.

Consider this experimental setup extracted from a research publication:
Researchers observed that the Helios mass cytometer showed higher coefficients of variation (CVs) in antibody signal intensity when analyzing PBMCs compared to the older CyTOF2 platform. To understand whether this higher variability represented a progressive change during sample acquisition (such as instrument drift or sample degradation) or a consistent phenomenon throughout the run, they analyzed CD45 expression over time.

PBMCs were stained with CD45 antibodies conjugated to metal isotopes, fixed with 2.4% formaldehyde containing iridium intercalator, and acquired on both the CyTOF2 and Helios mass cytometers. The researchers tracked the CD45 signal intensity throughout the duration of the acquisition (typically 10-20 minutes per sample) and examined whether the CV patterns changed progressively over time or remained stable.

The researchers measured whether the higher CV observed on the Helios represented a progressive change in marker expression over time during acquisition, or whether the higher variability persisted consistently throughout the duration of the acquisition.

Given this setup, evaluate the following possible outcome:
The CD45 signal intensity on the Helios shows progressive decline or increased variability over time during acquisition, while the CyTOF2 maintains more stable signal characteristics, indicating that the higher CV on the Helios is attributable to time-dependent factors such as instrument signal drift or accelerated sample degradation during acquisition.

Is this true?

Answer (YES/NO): NO